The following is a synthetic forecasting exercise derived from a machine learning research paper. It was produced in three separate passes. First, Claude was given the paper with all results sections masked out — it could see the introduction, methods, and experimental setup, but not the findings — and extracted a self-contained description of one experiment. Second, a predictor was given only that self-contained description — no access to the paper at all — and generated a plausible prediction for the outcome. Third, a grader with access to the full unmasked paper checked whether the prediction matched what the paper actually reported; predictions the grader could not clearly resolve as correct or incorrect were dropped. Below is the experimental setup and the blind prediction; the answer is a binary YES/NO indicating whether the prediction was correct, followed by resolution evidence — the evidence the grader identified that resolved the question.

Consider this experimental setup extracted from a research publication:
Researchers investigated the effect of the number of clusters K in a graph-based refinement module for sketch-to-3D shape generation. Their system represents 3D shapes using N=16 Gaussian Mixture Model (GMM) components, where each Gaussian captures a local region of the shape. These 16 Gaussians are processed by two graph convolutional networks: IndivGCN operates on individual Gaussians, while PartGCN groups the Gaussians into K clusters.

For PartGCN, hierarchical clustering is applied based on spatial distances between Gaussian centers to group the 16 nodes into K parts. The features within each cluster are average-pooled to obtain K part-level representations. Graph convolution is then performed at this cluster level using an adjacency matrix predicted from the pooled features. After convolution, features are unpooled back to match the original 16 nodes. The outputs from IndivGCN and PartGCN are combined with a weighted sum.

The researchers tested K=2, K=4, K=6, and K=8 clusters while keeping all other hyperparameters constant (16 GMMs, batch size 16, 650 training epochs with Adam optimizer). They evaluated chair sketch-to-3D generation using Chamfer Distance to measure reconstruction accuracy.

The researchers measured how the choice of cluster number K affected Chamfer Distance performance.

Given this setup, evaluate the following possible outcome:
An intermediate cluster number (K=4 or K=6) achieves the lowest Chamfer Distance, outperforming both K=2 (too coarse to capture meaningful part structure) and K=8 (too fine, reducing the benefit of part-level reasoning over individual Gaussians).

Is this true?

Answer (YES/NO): YES